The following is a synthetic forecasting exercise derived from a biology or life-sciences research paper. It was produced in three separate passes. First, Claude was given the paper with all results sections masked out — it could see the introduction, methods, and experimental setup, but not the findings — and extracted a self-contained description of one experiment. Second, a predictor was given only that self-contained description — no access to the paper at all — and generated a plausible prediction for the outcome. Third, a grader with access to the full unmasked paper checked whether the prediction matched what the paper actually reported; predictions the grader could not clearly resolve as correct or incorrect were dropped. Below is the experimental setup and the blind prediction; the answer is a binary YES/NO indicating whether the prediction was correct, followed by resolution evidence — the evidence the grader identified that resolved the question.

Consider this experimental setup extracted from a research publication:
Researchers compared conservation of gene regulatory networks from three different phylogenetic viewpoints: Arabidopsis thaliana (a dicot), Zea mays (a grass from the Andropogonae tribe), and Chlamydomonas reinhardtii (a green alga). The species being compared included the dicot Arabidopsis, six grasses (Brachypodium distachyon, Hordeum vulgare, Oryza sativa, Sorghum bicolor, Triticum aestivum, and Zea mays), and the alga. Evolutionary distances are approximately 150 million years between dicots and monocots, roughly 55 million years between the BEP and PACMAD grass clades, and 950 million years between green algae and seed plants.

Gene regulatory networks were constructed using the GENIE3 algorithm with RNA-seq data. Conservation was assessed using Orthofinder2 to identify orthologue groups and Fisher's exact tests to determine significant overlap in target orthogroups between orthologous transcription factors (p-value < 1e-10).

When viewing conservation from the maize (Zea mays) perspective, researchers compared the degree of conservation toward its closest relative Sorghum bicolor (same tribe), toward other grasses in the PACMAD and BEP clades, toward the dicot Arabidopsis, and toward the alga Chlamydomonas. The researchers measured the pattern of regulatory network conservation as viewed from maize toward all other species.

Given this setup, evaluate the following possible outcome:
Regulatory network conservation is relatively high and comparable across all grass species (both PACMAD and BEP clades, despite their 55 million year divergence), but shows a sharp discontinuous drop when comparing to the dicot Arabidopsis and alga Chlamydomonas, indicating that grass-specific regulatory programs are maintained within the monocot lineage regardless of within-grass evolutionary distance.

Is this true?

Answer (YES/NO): NO